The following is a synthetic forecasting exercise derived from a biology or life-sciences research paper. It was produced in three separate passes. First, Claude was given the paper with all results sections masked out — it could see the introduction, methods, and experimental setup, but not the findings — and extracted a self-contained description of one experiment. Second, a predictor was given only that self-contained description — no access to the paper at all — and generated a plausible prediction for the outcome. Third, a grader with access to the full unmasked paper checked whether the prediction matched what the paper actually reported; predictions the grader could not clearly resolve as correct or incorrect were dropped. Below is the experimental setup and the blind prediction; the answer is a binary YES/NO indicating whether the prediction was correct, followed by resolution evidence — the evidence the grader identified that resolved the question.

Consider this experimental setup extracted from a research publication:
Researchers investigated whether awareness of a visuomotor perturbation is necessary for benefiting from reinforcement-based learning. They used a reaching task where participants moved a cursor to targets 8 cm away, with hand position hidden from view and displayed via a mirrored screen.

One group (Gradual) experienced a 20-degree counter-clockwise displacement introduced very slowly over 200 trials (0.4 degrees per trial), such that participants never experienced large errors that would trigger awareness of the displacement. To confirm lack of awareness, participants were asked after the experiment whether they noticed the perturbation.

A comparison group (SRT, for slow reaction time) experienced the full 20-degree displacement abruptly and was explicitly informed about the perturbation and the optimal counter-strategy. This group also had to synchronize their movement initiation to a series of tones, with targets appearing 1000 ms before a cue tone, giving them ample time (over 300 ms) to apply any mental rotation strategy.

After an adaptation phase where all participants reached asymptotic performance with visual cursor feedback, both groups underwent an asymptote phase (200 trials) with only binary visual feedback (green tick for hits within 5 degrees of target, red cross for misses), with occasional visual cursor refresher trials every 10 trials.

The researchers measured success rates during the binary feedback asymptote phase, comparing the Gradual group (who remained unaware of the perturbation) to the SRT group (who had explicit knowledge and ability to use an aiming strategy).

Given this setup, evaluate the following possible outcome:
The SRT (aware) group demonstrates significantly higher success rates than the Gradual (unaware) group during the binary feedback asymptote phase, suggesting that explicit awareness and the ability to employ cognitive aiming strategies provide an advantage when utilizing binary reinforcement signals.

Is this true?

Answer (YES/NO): YES